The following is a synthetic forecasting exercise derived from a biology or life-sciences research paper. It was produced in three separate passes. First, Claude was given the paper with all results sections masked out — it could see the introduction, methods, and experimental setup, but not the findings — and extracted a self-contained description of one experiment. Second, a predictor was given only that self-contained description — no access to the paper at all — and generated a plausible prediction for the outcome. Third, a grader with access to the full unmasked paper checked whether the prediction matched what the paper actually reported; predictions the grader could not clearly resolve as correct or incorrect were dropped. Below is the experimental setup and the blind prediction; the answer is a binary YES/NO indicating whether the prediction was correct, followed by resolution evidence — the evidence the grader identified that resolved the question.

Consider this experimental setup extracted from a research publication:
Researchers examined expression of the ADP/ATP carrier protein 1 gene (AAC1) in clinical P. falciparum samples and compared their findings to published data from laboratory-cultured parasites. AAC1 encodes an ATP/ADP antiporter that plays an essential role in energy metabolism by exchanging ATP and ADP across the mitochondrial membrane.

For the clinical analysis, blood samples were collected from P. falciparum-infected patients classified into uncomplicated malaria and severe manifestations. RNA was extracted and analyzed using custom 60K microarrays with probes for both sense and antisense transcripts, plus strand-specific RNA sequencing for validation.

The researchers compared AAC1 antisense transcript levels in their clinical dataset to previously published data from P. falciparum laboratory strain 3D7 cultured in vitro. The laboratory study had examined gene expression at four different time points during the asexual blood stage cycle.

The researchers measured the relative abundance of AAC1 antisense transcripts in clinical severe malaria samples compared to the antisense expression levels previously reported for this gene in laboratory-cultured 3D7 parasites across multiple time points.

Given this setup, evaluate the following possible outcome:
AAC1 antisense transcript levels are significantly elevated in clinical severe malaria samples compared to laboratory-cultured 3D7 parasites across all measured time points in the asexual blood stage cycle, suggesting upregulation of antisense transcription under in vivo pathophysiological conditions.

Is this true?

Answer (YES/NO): YES